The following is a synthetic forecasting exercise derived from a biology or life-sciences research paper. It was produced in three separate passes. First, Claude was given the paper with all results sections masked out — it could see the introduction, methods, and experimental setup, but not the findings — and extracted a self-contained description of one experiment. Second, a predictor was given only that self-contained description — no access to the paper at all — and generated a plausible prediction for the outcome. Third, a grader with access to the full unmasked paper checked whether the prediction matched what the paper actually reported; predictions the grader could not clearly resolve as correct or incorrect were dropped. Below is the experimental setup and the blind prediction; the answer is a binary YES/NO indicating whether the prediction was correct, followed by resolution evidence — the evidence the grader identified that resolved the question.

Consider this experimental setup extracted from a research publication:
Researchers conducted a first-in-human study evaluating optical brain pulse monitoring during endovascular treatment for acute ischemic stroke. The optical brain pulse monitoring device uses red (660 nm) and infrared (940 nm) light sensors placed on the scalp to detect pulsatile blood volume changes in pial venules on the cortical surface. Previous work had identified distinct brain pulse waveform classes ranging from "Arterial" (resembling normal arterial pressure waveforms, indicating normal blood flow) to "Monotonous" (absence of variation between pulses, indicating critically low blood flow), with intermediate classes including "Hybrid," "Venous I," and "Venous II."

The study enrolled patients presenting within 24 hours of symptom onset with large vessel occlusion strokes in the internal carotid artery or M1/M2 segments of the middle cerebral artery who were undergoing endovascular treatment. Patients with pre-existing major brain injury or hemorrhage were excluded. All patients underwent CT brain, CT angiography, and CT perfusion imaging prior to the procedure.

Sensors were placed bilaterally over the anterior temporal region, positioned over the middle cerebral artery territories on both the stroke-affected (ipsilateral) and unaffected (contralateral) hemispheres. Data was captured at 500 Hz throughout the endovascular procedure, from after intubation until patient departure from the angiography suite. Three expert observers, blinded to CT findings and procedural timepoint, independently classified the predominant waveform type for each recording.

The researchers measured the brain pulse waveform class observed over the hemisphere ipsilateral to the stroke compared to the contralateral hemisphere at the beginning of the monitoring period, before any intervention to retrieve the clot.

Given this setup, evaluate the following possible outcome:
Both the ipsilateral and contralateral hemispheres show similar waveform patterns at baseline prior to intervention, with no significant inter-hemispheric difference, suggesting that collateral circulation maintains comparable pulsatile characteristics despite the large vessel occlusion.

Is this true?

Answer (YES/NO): YES